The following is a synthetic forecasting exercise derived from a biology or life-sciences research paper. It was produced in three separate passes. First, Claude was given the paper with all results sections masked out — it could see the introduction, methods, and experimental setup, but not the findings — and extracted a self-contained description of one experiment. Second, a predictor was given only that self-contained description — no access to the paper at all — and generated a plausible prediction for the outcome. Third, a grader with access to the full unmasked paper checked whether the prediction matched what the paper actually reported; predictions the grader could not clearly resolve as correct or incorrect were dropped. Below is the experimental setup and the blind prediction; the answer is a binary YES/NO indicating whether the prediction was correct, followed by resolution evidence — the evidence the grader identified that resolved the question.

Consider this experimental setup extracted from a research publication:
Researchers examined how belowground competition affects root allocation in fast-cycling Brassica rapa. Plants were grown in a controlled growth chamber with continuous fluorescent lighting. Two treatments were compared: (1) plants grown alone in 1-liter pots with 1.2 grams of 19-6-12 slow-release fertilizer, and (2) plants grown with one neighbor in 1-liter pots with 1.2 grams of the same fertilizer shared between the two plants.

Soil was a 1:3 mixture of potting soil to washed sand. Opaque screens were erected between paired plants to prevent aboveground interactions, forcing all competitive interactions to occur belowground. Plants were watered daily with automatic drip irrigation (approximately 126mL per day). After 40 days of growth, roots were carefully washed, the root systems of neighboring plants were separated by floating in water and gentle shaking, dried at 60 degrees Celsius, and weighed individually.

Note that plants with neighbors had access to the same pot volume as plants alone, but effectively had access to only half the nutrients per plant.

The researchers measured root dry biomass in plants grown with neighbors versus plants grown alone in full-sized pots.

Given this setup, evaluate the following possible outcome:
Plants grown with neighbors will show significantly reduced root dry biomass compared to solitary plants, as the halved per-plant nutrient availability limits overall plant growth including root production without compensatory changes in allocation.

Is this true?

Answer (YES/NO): YES